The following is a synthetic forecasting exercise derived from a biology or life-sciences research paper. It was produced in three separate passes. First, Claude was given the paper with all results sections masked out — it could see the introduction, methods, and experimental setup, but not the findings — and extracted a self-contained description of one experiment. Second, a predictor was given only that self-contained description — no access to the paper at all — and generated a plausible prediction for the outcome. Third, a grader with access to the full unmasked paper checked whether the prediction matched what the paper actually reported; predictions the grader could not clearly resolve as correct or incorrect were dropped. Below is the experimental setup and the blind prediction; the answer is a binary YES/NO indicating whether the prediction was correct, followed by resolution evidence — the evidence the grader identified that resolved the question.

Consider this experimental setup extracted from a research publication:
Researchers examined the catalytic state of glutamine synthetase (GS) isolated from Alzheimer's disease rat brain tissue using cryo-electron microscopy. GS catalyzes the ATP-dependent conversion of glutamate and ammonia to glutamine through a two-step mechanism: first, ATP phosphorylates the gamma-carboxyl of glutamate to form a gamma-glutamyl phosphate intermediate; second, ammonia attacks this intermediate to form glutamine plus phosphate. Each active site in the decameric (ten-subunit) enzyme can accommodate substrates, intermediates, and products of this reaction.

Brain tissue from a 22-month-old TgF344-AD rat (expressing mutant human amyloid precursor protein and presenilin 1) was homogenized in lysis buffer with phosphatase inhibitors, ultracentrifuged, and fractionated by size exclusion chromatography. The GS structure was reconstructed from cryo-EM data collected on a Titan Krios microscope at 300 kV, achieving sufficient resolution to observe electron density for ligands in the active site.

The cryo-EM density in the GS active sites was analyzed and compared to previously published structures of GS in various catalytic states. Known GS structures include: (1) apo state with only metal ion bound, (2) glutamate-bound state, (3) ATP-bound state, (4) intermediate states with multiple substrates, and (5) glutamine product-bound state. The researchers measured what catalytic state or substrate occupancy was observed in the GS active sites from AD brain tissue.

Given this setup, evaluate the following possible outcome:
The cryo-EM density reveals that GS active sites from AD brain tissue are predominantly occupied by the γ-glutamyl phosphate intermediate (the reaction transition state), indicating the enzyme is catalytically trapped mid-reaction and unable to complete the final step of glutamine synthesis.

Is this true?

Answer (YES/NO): NO